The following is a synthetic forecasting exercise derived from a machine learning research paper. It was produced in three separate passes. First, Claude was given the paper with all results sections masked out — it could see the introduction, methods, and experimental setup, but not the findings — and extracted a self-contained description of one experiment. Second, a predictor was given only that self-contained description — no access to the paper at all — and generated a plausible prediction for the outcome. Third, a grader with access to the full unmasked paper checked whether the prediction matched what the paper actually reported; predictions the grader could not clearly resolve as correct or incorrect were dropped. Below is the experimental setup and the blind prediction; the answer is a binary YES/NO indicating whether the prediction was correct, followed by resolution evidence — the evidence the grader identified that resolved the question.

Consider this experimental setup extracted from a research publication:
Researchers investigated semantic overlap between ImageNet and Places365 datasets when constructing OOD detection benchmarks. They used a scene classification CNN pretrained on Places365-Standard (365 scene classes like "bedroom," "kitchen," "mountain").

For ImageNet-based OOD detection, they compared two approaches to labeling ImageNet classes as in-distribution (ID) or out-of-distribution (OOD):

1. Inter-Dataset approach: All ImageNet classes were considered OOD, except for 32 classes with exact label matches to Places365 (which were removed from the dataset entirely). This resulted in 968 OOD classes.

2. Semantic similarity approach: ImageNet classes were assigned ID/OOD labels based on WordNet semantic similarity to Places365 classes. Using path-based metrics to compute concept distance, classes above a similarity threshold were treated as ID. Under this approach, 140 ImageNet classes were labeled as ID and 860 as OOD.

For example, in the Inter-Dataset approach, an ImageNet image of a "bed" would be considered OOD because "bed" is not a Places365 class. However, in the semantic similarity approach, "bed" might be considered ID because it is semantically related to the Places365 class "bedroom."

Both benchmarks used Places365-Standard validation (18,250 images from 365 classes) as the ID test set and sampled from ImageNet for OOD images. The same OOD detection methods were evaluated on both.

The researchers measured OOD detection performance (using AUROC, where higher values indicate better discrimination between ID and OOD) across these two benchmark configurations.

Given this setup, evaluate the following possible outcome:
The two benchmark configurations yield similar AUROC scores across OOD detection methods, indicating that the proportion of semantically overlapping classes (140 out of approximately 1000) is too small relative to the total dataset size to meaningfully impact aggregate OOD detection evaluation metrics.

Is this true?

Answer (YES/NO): NO